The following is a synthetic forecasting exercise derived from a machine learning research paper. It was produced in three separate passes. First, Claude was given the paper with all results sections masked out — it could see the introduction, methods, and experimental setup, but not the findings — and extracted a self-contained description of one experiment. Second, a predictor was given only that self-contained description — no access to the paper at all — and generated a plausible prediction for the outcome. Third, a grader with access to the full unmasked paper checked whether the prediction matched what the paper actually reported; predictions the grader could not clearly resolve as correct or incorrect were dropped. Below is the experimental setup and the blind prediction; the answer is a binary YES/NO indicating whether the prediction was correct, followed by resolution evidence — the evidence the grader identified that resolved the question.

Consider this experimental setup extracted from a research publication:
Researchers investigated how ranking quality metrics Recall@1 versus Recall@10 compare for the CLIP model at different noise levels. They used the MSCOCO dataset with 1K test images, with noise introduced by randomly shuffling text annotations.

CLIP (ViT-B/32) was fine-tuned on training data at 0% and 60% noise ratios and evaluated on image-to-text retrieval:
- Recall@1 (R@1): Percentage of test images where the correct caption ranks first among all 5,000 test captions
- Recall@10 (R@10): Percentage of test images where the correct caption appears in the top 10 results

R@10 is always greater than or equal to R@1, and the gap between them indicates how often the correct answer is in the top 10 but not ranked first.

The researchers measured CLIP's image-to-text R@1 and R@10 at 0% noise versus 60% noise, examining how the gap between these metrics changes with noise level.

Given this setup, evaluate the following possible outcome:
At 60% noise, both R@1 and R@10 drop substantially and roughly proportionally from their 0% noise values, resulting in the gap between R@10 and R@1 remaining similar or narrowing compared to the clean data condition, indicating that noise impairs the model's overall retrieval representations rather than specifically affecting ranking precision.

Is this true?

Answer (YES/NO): NO